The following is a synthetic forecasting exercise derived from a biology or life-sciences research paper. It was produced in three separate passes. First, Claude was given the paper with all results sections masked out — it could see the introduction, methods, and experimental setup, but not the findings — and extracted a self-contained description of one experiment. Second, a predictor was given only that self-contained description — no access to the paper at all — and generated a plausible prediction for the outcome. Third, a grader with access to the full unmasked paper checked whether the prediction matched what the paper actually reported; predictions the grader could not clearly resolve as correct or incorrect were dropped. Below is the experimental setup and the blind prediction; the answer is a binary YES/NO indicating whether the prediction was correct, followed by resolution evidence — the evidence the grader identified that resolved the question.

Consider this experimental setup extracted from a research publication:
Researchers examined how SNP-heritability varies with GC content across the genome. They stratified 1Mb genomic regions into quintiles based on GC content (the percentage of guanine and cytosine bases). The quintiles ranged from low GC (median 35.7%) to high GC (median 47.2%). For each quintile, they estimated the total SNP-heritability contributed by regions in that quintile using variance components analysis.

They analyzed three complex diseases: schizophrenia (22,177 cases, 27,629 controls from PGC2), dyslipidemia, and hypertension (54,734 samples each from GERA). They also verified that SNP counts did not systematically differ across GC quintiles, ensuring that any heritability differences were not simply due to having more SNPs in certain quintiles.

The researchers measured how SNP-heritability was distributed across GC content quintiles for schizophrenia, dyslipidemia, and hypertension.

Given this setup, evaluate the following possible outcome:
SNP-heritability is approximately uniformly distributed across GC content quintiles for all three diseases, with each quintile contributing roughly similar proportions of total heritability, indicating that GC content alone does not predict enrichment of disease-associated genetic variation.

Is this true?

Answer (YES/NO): NO